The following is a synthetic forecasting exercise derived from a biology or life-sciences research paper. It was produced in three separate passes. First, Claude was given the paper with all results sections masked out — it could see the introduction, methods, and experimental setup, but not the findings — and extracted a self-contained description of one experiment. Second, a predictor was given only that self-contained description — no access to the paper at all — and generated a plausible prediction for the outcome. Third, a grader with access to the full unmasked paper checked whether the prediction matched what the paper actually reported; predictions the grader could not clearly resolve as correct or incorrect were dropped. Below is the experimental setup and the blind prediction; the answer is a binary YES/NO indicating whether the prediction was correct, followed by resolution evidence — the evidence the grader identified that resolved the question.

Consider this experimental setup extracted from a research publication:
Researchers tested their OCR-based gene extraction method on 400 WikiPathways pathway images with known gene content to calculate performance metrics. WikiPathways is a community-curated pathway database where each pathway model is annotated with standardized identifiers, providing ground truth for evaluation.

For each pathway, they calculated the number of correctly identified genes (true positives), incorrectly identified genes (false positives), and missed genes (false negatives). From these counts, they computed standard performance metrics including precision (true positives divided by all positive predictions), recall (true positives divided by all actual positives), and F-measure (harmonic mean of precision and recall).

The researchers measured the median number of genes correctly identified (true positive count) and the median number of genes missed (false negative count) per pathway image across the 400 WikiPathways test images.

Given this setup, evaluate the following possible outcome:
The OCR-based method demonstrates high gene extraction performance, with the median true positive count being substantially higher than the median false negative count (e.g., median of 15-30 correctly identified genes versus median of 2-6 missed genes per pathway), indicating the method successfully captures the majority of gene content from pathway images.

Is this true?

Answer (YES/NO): YES